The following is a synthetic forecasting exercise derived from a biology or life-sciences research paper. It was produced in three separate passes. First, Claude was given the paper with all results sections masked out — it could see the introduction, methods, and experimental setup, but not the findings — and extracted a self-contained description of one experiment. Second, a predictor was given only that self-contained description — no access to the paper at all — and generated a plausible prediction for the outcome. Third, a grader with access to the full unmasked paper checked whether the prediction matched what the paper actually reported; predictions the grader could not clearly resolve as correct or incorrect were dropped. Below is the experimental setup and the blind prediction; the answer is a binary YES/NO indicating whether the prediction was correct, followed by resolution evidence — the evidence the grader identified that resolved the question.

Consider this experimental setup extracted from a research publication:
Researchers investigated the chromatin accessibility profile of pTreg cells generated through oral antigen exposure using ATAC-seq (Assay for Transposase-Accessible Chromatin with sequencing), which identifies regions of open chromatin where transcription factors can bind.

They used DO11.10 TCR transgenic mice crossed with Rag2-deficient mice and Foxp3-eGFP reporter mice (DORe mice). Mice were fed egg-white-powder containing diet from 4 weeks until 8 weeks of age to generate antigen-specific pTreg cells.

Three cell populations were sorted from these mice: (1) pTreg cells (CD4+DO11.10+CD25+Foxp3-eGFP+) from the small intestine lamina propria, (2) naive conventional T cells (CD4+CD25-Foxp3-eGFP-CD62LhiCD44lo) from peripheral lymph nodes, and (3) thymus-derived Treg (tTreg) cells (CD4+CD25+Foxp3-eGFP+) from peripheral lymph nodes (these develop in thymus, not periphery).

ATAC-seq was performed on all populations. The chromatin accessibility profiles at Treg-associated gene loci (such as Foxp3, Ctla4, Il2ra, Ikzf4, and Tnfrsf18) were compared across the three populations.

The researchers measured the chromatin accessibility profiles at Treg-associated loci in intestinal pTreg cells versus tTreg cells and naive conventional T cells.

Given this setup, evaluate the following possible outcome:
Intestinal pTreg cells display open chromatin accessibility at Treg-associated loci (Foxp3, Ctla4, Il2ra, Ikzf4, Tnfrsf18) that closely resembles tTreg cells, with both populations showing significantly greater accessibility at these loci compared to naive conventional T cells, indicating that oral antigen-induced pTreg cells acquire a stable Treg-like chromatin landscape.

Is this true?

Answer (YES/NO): YES